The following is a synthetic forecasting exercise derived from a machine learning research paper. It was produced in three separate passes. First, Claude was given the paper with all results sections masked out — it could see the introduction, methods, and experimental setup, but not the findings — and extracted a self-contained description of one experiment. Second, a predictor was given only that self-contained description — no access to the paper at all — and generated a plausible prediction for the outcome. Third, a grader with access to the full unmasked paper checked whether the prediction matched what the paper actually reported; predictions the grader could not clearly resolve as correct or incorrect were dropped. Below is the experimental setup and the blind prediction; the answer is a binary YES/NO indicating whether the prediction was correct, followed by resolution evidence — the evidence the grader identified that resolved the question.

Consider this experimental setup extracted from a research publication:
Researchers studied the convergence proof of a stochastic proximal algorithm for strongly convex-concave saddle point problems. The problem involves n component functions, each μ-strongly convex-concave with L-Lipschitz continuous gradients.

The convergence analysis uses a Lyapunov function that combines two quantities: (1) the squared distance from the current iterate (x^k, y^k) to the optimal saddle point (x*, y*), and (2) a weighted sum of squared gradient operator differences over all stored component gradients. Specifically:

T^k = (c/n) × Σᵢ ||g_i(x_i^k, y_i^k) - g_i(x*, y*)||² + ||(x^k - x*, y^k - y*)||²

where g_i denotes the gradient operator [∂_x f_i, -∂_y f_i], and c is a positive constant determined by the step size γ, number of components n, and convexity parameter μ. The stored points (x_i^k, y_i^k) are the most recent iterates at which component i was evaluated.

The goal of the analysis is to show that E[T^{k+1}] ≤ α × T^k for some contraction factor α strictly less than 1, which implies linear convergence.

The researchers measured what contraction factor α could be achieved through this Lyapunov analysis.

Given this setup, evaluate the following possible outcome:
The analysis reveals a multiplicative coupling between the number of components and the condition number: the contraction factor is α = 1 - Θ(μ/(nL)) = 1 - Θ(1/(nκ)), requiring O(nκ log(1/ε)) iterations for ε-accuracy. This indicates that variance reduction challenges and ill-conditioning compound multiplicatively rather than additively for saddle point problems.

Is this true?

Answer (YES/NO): NO